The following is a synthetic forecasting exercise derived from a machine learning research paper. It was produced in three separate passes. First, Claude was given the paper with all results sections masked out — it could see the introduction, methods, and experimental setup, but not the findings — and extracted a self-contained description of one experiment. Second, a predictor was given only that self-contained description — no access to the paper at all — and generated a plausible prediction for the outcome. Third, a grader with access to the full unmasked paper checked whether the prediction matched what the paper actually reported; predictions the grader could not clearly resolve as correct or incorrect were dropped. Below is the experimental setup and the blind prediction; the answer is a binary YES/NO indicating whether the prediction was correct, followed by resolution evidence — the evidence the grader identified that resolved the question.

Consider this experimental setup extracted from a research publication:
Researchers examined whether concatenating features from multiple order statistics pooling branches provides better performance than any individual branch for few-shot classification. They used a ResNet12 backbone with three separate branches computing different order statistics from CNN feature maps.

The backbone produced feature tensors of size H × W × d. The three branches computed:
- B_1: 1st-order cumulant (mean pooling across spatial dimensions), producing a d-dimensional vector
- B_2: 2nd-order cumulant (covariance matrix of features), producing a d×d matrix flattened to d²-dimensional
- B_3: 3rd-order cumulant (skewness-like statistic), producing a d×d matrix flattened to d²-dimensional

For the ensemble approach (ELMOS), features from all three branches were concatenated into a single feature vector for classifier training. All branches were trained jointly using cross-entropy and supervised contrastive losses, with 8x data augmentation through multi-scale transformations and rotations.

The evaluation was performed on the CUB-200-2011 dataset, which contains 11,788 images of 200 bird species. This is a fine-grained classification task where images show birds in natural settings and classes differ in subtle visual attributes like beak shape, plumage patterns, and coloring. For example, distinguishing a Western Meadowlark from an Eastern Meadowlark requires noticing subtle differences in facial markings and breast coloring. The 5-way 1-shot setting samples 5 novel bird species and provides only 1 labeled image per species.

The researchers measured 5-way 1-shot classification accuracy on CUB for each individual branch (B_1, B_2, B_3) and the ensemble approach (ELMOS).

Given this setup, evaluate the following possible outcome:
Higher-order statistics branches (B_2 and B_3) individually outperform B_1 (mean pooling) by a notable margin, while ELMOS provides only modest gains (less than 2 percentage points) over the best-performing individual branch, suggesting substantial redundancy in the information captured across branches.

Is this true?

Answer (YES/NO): NO